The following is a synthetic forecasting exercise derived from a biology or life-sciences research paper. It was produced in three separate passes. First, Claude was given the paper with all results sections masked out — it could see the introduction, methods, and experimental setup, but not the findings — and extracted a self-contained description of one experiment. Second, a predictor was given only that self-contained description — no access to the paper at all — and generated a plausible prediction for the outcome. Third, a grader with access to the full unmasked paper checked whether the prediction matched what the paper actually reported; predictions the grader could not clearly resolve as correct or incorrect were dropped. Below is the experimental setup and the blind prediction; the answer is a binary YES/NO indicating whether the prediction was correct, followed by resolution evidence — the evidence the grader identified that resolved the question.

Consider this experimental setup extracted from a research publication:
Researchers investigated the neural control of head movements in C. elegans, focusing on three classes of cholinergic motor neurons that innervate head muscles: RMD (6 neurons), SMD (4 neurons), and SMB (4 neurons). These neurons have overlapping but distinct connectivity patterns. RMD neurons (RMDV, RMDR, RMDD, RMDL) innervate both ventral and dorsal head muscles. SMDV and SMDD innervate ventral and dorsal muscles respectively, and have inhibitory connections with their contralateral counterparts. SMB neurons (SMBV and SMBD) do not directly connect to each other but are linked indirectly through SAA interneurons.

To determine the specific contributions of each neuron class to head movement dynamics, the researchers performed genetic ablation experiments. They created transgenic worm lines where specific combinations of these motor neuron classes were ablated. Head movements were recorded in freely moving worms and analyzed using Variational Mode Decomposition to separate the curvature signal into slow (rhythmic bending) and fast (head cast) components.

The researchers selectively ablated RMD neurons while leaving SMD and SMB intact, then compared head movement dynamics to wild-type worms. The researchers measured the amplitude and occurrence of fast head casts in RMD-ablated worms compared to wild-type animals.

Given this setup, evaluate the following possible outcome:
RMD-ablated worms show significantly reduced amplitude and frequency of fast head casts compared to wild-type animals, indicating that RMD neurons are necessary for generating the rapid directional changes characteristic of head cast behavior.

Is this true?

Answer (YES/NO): YES